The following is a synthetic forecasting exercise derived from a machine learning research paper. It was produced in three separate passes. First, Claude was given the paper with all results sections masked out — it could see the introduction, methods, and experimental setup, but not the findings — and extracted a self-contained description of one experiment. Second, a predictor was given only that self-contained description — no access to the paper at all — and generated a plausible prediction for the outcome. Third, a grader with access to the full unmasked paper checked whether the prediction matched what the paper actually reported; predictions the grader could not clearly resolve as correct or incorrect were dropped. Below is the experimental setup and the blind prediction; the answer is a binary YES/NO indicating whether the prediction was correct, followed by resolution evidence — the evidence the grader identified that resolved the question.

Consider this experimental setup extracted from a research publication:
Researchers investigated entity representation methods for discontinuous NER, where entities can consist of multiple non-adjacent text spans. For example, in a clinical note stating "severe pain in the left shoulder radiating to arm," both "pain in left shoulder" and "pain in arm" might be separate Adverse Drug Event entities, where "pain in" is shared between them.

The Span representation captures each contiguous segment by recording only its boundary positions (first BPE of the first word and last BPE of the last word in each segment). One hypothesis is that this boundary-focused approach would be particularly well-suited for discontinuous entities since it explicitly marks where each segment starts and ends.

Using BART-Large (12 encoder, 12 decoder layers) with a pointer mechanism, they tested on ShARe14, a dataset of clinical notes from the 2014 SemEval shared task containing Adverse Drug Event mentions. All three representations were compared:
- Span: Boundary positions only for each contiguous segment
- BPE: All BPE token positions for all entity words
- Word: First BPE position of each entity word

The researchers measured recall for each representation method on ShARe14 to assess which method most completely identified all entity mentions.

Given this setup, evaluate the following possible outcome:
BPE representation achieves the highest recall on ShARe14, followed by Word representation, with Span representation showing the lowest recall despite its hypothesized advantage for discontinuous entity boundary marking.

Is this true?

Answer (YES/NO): YES